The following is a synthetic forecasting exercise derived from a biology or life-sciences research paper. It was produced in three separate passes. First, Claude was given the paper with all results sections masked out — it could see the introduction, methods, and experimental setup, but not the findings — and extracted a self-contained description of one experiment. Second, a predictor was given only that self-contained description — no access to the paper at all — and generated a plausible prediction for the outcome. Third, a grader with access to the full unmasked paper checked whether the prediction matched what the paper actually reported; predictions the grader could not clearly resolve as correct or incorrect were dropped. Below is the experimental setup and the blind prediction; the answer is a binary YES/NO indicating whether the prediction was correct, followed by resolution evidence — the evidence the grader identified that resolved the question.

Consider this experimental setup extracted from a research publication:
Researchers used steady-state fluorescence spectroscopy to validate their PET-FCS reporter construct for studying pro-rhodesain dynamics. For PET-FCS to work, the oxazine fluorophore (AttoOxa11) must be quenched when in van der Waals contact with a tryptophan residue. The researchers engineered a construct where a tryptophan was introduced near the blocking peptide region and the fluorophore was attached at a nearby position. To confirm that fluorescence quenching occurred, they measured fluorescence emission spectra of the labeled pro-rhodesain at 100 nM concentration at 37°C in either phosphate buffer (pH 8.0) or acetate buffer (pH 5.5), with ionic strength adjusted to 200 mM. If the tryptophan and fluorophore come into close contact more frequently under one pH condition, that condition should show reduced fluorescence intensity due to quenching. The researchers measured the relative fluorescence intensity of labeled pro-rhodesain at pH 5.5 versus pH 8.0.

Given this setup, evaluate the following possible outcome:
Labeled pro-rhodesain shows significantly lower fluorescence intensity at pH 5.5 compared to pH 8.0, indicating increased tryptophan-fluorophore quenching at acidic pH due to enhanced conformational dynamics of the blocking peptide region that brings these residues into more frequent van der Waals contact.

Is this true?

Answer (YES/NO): NO